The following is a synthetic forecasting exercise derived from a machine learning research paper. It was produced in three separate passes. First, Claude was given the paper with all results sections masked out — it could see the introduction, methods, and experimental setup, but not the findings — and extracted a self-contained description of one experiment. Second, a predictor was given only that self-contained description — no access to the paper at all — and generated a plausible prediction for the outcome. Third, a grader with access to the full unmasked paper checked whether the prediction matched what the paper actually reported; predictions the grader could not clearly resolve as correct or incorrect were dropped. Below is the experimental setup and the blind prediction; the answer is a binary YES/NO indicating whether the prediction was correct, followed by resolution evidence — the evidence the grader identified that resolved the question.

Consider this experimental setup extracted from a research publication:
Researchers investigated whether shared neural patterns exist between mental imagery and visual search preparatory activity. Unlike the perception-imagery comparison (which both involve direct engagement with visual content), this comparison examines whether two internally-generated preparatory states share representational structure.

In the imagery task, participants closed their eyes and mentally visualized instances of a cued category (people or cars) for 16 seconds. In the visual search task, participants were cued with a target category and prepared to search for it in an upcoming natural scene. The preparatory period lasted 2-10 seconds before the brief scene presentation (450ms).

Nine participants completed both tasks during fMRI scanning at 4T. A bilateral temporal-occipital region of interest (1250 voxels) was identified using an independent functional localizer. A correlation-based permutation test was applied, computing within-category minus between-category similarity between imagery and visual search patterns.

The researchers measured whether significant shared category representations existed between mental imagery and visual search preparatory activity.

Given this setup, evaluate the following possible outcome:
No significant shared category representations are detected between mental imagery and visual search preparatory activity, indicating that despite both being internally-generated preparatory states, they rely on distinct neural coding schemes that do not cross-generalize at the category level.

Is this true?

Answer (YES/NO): NO